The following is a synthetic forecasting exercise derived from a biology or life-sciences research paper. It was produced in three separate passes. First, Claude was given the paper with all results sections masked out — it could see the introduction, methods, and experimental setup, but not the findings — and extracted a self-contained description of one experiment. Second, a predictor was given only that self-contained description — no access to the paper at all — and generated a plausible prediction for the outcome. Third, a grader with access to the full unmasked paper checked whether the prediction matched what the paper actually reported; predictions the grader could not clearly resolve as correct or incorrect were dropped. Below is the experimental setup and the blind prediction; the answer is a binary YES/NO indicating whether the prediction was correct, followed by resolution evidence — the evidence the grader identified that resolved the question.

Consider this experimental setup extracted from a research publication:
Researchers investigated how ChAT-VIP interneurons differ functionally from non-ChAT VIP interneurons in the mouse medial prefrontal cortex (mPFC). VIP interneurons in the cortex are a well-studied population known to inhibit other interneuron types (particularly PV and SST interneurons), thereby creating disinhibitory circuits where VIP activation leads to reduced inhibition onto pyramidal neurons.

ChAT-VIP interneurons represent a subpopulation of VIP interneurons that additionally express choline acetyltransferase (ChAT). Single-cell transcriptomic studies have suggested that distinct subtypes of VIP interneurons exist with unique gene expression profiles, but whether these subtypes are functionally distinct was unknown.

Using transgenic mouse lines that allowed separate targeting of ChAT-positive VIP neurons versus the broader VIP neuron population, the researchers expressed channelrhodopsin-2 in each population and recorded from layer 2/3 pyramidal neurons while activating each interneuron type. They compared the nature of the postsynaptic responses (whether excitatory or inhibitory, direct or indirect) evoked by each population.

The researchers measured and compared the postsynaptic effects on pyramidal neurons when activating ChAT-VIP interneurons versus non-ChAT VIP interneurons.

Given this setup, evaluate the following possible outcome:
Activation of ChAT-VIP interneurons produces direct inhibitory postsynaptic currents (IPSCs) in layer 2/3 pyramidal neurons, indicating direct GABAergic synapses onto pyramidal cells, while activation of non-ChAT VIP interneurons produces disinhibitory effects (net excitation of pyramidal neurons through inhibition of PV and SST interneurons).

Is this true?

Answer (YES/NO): NO